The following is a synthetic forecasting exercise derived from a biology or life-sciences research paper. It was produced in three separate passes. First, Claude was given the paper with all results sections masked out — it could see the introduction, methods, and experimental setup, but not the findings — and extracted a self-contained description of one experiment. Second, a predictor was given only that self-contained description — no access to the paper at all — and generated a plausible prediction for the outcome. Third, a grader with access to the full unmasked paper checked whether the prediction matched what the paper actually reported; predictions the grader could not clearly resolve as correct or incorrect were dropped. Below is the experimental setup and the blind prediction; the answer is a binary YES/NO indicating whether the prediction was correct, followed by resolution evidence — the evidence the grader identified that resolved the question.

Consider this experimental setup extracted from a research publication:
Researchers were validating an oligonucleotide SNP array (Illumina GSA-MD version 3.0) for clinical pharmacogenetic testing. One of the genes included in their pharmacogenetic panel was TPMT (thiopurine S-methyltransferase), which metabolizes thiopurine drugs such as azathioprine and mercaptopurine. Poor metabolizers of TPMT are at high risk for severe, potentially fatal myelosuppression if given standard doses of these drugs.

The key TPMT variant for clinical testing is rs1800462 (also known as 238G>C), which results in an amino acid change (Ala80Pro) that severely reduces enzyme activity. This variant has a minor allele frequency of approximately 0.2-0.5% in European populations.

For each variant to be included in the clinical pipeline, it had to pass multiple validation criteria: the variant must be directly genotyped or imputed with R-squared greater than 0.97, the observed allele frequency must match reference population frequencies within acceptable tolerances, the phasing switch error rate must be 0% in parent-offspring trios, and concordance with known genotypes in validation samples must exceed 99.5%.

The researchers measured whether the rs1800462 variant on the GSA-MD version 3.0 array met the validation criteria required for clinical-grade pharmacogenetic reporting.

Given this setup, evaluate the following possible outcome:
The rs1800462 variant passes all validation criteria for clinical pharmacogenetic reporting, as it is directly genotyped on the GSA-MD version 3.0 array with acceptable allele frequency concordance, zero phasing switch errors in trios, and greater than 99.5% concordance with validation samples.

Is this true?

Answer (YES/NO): NO